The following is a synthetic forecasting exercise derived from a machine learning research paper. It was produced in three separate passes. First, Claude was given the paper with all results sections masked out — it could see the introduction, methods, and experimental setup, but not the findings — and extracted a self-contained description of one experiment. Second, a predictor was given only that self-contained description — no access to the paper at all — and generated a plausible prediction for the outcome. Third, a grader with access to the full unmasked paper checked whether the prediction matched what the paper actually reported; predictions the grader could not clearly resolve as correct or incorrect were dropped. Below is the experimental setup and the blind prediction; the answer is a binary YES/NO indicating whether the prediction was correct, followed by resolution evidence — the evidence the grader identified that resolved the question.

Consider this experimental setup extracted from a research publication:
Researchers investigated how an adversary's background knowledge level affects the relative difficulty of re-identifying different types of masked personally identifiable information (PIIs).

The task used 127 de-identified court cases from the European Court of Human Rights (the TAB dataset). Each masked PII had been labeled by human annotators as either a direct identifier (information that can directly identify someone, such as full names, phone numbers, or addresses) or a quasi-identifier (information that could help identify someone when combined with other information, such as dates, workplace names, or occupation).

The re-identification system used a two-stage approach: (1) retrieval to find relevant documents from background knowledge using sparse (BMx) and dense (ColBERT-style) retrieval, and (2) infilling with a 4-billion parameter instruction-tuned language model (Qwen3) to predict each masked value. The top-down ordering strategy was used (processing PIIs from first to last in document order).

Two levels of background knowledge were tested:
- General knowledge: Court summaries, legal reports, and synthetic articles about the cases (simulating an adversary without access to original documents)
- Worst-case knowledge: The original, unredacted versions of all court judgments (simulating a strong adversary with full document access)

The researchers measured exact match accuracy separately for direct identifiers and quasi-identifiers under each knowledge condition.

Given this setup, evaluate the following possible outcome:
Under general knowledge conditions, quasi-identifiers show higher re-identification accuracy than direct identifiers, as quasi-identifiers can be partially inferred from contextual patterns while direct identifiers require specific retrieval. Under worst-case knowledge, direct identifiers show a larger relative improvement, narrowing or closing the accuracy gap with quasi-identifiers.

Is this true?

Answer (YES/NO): NO